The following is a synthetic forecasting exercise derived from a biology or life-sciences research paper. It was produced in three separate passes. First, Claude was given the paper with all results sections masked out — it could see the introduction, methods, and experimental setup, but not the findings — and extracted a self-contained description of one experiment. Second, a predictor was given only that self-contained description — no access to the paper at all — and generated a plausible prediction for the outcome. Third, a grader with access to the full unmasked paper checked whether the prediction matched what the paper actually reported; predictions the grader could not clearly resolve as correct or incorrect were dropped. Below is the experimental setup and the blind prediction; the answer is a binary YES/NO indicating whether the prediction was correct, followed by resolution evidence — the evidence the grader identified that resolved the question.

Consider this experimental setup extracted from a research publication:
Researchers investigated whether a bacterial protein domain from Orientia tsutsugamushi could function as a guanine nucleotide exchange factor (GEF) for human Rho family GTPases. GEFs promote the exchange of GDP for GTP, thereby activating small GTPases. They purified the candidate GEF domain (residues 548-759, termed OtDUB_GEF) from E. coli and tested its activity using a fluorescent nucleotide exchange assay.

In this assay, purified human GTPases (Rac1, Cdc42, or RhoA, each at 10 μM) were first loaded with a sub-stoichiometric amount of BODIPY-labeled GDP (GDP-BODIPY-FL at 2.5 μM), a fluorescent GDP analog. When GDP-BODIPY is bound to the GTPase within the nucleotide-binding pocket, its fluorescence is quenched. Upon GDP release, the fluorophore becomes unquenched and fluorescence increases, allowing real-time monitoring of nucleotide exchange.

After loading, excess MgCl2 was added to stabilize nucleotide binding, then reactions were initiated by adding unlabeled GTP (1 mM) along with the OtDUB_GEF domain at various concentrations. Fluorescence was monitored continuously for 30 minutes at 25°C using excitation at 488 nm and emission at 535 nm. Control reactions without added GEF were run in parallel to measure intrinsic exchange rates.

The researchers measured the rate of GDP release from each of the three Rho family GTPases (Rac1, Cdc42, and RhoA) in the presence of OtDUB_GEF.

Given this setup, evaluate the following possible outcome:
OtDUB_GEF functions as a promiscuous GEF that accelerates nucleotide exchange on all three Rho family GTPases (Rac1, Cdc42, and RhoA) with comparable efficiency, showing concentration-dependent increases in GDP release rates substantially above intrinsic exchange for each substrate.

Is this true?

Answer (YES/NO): NO